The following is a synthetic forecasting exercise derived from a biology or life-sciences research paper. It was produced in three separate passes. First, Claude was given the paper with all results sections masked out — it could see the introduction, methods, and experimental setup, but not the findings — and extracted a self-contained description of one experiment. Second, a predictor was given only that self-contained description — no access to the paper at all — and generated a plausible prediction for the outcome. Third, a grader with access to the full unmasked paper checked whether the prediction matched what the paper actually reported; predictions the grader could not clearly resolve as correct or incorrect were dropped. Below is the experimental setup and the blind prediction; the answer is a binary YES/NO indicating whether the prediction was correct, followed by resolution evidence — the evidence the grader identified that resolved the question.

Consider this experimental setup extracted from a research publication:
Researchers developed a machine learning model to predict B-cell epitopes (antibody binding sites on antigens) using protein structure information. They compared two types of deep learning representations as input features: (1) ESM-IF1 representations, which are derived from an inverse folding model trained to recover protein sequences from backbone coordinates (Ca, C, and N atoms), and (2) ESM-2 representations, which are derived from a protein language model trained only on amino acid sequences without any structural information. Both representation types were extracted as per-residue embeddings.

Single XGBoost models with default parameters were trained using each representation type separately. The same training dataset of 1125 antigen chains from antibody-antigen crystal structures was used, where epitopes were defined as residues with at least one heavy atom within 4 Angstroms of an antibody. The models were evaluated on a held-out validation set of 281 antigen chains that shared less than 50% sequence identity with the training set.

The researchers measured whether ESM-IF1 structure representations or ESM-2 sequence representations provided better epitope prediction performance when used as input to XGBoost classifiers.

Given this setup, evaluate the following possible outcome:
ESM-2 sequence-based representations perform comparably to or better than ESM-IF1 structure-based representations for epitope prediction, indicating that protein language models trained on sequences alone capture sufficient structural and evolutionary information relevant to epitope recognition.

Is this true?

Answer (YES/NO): NO